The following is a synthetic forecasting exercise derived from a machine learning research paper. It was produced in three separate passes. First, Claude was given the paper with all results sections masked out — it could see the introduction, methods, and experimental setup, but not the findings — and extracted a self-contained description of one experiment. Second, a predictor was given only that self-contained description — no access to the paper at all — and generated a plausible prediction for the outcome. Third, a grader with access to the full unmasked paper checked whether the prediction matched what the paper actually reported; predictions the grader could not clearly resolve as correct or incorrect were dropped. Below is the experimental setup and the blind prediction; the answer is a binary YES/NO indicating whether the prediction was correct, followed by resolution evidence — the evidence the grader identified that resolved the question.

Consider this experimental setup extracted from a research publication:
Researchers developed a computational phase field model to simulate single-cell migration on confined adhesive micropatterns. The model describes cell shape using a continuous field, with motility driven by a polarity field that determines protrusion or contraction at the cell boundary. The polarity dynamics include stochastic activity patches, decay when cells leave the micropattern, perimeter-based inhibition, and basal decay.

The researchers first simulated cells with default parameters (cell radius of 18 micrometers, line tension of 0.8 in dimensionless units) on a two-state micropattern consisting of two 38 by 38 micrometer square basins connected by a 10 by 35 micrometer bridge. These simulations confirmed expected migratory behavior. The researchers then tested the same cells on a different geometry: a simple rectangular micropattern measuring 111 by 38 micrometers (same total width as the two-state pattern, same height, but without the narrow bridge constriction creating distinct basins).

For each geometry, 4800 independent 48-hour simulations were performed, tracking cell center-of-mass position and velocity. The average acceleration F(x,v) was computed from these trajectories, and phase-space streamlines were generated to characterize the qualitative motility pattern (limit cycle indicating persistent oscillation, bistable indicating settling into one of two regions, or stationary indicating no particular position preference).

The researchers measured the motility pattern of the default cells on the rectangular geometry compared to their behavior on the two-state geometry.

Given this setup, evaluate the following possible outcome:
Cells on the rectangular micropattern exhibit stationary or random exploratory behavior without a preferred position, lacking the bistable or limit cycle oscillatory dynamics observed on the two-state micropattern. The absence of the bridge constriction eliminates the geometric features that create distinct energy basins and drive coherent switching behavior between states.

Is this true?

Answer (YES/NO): YES